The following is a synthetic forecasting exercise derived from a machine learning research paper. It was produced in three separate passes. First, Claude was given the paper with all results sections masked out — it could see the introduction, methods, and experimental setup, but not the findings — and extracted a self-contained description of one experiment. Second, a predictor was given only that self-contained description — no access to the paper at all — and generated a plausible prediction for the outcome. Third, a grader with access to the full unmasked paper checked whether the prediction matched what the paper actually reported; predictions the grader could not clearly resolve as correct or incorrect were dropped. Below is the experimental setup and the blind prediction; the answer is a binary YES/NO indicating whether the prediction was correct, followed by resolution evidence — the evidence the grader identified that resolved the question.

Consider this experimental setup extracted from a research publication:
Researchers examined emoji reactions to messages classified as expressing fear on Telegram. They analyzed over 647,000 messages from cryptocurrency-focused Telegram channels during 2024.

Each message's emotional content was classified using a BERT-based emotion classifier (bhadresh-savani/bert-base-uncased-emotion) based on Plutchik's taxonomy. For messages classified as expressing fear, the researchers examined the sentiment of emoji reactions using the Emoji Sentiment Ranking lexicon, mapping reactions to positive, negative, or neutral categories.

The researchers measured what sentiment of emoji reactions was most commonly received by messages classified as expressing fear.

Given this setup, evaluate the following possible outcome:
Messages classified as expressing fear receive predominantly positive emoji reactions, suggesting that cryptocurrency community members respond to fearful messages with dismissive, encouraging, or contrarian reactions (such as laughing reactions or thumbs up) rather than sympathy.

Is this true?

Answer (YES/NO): YES